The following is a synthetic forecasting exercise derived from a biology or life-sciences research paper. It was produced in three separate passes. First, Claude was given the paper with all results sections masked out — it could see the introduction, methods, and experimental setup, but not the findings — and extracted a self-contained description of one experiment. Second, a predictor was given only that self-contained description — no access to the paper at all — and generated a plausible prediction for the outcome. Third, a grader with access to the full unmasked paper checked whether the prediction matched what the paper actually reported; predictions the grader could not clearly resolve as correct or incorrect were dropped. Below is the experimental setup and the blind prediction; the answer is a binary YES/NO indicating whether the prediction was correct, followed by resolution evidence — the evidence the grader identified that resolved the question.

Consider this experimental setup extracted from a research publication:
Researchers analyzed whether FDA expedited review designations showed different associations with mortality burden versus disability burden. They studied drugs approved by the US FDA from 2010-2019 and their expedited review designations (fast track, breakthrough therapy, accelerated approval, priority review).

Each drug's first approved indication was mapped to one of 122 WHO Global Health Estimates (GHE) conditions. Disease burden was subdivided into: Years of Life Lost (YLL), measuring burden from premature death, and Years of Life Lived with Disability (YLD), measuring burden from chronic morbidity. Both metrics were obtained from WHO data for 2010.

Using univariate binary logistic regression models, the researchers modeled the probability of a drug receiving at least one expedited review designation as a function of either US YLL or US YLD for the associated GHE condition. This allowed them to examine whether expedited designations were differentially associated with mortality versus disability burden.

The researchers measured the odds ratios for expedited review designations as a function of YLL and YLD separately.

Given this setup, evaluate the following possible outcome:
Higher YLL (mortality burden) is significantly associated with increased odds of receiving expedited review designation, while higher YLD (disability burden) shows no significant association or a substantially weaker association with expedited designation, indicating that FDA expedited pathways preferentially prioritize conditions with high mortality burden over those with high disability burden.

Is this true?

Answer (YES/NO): NO